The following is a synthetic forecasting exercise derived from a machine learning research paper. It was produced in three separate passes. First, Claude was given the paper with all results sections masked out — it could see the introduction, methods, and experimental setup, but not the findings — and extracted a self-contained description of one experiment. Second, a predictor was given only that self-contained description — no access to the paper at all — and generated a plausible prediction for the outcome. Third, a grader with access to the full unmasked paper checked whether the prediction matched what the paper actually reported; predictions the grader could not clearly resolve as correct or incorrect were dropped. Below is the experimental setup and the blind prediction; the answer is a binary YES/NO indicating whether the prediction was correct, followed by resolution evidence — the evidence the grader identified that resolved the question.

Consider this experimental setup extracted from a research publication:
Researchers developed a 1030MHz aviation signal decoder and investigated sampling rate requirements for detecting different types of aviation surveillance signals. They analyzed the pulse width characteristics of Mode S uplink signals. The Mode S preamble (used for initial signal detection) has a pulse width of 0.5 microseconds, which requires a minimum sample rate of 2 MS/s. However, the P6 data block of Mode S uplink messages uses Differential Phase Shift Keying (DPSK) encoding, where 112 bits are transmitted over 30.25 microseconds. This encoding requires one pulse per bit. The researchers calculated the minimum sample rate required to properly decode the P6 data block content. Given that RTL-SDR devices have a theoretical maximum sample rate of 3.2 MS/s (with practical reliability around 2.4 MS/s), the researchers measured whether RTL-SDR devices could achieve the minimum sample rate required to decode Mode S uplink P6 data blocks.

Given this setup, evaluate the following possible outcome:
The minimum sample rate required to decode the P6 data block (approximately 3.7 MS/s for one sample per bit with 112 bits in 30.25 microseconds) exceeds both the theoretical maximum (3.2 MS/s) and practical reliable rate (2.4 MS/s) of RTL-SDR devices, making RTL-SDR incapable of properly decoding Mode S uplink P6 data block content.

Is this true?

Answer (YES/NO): NO